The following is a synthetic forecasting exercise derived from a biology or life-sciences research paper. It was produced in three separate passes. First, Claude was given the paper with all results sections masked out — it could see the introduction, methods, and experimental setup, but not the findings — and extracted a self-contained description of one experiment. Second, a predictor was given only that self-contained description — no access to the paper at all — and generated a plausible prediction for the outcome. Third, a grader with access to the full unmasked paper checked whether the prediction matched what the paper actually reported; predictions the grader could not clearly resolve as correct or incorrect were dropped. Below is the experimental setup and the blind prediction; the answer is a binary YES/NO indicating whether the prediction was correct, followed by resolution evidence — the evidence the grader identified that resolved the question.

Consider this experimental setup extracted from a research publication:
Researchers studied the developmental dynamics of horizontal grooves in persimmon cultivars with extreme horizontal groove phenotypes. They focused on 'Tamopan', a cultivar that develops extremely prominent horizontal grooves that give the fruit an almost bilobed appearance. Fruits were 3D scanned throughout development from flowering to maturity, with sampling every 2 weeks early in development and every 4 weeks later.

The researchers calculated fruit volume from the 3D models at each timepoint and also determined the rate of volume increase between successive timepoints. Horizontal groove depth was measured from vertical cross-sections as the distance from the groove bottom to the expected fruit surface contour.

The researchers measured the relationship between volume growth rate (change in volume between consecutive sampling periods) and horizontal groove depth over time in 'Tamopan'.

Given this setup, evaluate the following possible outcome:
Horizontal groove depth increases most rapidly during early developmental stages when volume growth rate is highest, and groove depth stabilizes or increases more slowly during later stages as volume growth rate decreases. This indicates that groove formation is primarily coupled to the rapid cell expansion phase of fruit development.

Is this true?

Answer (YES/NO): NO